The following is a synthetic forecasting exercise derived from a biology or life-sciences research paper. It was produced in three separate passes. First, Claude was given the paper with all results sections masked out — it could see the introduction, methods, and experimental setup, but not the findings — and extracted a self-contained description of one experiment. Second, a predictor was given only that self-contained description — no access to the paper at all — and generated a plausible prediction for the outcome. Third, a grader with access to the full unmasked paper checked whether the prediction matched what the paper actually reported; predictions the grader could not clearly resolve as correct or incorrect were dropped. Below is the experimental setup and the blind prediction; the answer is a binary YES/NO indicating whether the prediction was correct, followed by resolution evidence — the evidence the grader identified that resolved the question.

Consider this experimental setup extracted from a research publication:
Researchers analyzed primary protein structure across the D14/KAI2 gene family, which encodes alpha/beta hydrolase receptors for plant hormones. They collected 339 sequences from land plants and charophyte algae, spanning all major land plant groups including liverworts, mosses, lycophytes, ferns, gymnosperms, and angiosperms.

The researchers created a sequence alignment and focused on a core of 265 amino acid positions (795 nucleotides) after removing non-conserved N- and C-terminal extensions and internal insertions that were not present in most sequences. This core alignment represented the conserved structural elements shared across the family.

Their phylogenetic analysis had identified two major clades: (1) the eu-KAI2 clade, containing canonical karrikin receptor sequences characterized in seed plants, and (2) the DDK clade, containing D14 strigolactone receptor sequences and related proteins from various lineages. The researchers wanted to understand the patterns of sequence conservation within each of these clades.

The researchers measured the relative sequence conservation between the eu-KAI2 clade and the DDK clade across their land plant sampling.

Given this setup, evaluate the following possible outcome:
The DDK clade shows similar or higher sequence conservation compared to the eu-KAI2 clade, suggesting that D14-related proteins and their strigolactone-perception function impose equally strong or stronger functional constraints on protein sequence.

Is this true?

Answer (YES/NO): NO